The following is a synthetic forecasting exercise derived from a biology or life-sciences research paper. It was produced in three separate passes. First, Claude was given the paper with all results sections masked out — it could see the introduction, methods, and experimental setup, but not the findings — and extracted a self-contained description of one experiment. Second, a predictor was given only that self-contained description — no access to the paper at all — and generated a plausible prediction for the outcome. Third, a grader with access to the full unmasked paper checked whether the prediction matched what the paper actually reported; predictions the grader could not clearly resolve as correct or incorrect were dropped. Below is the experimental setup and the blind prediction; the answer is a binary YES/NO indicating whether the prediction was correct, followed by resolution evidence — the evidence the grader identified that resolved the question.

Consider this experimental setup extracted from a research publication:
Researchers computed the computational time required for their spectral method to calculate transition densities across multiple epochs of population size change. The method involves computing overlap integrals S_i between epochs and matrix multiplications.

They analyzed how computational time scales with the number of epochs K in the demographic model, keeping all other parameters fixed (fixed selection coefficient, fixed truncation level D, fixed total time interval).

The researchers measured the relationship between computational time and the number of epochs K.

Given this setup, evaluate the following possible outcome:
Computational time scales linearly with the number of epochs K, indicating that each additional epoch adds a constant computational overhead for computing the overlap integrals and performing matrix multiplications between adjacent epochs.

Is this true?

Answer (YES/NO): YES